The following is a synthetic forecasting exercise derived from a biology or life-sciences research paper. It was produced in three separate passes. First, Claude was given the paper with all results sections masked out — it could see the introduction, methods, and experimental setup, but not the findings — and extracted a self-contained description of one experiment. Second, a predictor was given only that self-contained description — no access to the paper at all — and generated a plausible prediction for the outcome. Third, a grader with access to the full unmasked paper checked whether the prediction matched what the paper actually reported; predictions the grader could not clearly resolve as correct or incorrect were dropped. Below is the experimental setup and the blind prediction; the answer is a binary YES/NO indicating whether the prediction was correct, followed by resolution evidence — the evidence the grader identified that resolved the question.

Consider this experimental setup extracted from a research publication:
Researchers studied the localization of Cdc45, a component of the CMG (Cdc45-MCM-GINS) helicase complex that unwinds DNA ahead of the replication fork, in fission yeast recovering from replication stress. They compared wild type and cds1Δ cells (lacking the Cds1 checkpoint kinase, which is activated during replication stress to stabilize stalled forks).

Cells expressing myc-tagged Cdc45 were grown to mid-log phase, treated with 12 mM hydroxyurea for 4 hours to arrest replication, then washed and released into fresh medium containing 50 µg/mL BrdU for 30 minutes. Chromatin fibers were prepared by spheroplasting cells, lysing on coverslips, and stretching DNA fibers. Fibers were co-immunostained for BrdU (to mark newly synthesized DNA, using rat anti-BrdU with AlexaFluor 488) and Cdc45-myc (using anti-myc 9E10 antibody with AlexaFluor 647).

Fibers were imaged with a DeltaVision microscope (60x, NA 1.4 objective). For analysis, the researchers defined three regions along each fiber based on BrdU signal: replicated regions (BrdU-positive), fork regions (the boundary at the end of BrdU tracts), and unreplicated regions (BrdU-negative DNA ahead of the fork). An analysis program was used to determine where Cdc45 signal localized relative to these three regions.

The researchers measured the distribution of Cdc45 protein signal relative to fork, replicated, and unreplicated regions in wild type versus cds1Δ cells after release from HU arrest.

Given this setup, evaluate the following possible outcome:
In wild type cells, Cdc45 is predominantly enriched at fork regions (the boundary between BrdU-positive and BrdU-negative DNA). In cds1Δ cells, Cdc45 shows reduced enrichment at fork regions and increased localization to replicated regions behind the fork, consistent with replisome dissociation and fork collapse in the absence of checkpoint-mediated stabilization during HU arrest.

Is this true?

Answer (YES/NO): NO